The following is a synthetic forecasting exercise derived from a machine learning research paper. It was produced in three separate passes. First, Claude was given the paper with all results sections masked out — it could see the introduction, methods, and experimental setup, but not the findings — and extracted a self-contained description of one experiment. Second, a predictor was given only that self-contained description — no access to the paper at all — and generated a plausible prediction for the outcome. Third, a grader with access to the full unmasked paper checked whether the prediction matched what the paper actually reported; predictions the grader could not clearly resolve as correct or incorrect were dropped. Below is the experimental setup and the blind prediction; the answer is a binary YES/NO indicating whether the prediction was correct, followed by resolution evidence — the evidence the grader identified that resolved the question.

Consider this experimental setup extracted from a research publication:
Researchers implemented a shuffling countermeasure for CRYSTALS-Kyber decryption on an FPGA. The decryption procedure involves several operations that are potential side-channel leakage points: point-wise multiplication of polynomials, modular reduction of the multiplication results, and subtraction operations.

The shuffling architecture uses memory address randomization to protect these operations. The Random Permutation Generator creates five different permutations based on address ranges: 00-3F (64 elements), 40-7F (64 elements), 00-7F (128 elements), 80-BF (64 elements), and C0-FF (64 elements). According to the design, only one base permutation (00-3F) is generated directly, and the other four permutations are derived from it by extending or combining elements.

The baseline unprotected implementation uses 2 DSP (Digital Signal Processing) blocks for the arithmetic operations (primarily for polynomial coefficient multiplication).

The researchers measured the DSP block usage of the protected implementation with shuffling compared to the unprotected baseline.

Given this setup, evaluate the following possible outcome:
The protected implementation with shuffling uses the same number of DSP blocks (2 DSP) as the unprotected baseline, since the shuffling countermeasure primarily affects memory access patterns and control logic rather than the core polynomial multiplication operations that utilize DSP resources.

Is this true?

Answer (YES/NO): YES